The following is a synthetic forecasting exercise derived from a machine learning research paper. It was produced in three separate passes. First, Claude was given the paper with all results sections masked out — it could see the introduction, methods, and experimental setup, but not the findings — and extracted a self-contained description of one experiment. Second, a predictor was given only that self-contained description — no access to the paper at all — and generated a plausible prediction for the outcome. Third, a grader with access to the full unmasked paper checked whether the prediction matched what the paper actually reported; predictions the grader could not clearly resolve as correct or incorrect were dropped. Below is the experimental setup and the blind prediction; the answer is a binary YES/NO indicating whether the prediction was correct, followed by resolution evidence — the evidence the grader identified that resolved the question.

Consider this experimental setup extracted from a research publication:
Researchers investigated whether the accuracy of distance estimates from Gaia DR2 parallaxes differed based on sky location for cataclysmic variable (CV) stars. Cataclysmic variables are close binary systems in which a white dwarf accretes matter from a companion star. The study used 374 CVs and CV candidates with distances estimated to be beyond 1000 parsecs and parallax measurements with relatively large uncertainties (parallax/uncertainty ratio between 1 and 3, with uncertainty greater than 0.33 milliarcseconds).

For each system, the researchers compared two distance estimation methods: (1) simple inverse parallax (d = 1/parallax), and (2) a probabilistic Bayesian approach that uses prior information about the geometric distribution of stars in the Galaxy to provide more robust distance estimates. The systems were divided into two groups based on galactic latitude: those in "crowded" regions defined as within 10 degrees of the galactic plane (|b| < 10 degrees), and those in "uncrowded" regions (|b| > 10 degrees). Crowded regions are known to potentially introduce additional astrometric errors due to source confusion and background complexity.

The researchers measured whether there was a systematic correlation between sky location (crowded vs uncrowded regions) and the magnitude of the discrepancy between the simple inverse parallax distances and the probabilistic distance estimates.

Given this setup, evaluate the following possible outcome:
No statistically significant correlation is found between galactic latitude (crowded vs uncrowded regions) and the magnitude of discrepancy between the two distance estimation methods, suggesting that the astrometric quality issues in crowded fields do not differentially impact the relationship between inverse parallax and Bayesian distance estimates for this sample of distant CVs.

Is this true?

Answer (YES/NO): YES